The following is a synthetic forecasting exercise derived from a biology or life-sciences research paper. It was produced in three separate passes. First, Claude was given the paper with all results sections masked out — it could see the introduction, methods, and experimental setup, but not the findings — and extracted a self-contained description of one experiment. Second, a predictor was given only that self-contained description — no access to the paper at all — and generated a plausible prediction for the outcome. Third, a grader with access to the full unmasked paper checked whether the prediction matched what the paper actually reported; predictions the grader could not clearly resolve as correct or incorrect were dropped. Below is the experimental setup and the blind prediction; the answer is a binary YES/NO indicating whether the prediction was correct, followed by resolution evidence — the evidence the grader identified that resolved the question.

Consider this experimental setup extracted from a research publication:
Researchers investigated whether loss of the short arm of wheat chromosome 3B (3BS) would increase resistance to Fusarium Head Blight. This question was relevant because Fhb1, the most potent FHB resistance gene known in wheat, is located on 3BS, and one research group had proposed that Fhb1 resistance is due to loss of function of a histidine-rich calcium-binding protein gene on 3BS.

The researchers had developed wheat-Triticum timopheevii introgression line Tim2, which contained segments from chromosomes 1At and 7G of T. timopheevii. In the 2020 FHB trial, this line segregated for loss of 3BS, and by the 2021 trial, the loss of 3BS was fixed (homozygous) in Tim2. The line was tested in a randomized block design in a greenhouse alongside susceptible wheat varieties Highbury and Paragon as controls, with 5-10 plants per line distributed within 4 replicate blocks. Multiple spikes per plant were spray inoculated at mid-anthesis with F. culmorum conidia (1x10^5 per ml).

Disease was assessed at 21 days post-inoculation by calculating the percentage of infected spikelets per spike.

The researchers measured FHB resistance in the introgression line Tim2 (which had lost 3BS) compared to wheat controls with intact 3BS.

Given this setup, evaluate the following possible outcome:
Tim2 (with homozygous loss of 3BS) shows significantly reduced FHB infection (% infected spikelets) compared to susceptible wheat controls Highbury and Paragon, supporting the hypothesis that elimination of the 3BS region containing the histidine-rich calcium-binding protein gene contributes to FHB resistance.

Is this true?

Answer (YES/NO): NO